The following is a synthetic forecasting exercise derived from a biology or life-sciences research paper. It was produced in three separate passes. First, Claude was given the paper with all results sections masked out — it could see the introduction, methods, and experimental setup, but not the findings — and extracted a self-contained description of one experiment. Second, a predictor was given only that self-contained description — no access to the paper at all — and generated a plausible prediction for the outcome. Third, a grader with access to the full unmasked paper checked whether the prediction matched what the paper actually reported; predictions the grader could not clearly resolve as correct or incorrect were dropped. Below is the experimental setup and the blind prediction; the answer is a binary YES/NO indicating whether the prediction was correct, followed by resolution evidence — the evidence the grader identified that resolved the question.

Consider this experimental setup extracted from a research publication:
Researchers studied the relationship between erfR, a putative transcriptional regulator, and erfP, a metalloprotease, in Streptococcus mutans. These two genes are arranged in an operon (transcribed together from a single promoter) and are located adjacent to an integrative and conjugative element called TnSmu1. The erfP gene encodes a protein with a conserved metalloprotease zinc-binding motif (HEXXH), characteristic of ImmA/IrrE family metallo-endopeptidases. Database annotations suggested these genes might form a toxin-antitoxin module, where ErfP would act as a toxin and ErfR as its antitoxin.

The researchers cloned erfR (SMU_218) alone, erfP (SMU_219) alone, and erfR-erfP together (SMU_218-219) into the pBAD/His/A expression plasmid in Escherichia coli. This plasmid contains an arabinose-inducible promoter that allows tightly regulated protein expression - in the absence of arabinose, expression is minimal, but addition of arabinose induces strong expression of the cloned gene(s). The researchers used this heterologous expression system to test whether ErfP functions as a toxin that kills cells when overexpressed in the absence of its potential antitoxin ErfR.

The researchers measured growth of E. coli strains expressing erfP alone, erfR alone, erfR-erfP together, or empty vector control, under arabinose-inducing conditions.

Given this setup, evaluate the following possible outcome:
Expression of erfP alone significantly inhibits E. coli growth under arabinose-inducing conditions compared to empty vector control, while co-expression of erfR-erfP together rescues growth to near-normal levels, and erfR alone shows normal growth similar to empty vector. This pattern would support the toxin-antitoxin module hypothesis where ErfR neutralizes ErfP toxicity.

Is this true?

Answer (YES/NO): NO